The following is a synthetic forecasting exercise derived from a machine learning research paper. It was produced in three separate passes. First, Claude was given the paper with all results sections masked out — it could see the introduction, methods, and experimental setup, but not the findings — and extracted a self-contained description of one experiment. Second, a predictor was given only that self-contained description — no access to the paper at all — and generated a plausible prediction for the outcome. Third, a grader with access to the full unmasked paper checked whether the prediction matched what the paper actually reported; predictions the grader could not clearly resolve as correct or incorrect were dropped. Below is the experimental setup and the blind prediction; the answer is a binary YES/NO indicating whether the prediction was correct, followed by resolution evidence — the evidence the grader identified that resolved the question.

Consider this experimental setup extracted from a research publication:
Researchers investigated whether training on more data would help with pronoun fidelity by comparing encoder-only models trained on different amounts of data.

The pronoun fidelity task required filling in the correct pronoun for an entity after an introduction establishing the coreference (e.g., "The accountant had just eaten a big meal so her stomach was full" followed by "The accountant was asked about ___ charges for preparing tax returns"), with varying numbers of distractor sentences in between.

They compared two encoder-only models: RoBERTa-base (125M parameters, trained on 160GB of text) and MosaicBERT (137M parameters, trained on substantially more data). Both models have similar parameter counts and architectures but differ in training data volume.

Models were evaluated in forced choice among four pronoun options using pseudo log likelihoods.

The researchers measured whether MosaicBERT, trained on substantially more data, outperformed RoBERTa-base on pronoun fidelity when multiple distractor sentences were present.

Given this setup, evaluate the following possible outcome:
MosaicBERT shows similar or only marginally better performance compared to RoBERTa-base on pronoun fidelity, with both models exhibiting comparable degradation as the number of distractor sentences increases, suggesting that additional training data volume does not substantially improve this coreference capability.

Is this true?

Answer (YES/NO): NO